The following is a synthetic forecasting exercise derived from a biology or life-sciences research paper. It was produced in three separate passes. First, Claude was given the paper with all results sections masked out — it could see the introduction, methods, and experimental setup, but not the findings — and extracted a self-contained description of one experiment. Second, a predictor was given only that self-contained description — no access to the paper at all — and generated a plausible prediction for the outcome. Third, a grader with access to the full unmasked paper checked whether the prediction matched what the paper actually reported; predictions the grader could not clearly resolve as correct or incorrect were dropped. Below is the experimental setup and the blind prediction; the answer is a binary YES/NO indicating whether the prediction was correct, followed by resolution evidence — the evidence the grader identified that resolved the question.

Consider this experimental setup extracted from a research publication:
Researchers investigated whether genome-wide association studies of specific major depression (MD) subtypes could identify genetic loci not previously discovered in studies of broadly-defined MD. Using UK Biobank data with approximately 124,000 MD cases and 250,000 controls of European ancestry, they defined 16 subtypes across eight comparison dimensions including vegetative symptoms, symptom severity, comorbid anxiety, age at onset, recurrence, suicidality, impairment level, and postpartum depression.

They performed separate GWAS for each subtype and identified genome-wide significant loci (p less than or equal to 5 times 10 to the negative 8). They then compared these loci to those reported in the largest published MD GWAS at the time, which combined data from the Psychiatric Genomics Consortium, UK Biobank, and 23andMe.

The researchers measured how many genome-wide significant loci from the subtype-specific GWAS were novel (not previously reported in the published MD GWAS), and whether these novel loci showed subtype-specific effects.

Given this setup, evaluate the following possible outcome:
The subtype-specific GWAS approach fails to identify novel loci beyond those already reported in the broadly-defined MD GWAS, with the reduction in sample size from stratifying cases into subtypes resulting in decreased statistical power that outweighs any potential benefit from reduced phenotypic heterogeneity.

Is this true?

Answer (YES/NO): NO